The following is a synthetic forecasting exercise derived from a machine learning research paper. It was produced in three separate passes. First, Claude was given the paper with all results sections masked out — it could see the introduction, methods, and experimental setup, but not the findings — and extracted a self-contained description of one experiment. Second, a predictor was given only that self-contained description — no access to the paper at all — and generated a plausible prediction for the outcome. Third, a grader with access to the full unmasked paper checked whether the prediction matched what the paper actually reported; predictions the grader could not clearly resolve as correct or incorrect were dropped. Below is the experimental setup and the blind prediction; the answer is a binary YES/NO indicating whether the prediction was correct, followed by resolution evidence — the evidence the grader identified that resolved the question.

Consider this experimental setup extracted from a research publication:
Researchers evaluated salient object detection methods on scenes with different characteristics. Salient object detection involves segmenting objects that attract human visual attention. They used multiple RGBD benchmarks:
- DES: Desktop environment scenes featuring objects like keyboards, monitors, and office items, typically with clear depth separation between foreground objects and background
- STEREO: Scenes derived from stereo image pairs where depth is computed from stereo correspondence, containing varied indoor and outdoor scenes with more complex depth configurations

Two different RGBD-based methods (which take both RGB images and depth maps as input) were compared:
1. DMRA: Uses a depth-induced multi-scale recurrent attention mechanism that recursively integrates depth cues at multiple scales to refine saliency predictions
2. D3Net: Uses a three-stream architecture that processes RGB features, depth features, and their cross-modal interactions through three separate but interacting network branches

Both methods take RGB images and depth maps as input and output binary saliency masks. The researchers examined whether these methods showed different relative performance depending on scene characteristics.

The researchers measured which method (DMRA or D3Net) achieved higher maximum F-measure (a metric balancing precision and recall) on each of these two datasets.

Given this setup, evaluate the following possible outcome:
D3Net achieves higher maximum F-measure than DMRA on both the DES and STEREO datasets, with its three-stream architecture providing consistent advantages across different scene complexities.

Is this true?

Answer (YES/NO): NO